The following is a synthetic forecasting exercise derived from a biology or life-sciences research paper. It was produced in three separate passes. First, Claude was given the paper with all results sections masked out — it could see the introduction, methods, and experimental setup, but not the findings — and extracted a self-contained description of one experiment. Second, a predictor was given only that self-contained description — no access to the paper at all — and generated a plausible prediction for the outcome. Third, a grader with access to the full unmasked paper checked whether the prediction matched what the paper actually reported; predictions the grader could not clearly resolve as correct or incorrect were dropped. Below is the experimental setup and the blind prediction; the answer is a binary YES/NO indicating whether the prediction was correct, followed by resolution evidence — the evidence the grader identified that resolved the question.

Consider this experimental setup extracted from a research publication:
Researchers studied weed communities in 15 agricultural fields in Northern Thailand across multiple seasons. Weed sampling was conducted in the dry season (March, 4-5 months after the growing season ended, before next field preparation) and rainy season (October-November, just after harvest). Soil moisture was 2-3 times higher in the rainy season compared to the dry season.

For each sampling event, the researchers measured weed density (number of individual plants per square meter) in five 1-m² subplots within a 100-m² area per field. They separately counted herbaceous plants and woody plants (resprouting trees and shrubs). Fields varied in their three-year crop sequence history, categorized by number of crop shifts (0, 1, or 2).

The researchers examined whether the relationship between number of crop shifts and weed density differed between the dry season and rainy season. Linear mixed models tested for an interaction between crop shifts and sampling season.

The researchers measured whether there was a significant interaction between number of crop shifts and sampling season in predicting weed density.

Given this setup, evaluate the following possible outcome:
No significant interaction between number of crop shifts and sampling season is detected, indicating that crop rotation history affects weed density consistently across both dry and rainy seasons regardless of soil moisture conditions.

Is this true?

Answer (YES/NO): NO